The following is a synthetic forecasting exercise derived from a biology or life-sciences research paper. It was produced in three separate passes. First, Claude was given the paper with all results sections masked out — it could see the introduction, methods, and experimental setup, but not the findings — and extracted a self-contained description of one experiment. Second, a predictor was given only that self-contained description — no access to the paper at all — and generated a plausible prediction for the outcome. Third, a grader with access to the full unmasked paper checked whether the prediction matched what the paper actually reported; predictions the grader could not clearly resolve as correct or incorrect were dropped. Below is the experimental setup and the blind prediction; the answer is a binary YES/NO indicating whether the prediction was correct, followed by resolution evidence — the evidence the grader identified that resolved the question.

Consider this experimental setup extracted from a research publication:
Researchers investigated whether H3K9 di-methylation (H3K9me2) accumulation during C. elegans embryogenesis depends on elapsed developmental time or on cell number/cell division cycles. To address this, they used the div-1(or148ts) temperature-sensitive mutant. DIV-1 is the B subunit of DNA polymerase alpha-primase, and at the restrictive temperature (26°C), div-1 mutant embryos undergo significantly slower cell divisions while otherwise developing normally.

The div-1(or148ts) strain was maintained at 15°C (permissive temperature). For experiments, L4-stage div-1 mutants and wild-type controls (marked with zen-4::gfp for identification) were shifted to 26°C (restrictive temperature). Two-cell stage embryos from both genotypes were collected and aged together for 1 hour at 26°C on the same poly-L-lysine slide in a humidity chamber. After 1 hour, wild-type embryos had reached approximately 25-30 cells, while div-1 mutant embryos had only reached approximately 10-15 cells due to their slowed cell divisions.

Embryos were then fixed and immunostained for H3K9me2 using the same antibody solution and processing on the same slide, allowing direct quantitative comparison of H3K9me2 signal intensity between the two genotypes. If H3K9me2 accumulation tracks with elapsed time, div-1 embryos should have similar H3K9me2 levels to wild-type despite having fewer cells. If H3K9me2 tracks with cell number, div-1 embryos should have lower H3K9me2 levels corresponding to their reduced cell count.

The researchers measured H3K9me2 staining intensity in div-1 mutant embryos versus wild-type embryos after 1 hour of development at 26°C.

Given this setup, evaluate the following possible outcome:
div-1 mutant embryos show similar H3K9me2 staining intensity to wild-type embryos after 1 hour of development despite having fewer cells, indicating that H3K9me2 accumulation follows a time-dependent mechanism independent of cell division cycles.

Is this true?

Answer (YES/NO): YES